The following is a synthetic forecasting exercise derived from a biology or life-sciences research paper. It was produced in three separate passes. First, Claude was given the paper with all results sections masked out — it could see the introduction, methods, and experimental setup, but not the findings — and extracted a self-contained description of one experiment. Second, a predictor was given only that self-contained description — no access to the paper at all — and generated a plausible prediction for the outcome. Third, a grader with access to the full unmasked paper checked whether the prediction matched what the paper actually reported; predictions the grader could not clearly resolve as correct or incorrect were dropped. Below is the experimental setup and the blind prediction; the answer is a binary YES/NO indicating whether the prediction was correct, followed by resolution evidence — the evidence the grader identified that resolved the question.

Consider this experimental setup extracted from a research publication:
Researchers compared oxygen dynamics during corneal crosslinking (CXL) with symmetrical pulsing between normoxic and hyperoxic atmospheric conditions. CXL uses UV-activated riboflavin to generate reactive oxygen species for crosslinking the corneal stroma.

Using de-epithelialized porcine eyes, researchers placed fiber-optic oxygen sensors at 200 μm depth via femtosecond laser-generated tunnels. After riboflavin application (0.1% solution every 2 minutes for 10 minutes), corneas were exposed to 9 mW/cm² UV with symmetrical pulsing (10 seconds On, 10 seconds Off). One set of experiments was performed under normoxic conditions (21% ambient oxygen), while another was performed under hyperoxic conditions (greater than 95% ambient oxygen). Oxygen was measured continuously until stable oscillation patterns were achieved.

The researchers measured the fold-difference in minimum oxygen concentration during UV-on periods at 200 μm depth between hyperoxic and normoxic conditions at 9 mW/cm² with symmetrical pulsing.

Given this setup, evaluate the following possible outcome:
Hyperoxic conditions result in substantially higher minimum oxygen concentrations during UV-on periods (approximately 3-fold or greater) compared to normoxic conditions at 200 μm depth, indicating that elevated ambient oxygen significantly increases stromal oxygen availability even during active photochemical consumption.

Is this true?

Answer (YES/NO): YES